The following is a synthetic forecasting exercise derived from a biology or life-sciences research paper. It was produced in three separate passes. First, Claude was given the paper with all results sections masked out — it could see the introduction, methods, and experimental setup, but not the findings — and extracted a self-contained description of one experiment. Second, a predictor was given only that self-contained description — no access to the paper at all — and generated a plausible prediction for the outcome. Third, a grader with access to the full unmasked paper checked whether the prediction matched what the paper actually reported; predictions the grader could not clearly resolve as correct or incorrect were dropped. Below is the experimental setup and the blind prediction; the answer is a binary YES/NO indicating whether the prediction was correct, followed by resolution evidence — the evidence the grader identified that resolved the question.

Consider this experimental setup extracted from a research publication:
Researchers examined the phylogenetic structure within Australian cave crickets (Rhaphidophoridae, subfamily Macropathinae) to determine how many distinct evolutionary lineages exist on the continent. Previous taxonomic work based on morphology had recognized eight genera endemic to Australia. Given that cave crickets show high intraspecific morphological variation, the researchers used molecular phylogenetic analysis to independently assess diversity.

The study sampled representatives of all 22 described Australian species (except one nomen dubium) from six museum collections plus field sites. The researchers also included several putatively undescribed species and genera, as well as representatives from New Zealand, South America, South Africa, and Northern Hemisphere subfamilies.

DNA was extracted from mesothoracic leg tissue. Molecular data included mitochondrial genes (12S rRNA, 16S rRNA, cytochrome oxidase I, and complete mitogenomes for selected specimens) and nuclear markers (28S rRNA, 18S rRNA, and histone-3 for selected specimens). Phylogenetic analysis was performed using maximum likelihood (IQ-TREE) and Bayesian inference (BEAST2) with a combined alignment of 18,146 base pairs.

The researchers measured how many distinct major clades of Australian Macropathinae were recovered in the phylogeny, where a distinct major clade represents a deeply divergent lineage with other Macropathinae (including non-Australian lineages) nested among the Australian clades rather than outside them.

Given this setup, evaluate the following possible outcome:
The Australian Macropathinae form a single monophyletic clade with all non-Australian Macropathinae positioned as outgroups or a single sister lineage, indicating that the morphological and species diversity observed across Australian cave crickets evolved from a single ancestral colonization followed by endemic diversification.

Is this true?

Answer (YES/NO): NO